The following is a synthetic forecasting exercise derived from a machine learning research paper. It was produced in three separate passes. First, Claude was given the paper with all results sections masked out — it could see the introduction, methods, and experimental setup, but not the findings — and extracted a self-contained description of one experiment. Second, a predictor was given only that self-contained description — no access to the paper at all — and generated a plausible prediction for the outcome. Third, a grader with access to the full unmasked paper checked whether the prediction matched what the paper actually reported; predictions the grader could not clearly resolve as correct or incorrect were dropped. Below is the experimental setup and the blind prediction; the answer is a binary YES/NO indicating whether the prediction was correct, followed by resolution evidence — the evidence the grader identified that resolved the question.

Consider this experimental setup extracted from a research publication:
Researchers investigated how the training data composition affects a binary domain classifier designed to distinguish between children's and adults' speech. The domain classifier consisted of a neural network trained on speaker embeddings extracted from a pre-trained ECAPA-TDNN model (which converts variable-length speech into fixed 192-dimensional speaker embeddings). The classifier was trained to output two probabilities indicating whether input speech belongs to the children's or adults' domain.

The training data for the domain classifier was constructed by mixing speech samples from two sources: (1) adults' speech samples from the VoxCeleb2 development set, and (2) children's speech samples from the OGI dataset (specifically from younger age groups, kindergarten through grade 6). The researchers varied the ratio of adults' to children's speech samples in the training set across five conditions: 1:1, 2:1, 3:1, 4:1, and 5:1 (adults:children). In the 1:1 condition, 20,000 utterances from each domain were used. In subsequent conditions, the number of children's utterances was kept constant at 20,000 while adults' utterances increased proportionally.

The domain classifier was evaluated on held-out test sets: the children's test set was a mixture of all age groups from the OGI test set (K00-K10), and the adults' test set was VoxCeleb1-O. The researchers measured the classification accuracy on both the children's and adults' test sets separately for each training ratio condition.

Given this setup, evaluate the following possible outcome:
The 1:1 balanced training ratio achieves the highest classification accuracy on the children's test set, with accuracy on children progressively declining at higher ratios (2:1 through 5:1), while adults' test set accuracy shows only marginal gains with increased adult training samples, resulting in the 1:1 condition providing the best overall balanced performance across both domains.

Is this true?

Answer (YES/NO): NO